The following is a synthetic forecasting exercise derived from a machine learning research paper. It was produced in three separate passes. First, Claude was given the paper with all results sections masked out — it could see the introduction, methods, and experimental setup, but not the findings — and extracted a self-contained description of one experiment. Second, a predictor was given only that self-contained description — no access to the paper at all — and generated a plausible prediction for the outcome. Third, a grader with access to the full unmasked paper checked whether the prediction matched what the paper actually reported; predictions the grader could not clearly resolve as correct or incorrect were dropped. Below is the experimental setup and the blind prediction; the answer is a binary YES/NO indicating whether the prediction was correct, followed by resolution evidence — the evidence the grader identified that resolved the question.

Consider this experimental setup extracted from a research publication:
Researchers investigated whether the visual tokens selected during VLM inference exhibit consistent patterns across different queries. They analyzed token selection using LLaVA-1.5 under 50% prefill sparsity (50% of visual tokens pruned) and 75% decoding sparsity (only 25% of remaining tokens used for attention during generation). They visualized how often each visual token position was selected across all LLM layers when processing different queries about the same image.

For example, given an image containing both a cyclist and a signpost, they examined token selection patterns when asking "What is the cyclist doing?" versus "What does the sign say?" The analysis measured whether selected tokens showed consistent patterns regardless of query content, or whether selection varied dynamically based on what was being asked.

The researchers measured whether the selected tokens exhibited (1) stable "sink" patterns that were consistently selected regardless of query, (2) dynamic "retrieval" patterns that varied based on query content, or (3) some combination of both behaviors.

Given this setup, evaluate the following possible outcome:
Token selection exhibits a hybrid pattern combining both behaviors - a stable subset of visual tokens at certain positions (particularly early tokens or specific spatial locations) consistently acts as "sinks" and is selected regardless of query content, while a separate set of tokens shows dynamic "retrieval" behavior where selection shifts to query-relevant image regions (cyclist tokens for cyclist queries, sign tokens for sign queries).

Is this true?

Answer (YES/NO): YES